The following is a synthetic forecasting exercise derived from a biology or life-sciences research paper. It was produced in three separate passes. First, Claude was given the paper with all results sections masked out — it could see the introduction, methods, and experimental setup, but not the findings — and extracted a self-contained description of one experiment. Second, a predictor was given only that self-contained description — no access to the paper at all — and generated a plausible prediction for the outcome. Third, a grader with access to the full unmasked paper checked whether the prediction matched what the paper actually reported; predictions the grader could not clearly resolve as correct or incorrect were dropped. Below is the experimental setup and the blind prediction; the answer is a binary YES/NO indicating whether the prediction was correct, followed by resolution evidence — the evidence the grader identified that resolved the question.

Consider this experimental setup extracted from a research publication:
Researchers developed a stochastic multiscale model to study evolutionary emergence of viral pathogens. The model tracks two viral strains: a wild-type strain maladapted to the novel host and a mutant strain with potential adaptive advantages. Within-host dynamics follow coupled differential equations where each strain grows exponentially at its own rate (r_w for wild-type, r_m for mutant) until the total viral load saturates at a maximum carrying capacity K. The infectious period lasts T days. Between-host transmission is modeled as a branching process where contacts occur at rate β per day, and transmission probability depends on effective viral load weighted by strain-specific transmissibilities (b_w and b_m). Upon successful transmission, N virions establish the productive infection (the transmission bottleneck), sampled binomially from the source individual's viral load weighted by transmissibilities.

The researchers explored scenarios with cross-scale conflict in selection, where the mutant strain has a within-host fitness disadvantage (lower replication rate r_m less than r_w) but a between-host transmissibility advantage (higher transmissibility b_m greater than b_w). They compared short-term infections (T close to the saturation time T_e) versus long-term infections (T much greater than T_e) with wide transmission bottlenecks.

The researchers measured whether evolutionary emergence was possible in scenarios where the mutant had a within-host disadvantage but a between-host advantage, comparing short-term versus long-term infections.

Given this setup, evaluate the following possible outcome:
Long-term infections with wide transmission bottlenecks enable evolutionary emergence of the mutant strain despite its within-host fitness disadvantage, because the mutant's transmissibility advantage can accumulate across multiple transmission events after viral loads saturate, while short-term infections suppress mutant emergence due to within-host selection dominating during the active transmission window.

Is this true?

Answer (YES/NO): NO